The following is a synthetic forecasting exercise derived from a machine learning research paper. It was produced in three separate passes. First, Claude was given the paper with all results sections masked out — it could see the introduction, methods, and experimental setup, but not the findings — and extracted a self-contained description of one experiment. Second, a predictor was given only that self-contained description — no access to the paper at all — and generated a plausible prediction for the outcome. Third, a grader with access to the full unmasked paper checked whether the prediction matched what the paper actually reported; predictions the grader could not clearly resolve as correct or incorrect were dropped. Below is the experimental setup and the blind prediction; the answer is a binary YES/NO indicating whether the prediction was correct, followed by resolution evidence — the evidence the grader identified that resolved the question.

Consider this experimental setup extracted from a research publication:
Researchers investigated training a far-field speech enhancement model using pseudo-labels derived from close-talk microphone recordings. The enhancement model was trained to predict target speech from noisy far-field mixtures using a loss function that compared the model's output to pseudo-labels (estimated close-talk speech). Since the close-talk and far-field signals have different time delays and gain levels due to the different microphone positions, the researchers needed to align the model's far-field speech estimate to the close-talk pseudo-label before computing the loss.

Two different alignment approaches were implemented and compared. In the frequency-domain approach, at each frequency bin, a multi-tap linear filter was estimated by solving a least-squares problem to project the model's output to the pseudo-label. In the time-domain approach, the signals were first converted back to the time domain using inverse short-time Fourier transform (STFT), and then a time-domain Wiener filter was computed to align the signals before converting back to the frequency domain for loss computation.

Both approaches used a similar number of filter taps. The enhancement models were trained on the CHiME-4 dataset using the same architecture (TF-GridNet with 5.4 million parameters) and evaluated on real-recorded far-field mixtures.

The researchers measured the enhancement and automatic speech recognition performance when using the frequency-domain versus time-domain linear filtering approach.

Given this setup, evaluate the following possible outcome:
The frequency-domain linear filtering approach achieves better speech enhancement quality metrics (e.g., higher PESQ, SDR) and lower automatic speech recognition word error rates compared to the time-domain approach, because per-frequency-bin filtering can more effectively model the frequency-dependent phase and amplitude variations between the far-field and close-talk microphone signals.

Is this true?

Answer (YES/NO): NO